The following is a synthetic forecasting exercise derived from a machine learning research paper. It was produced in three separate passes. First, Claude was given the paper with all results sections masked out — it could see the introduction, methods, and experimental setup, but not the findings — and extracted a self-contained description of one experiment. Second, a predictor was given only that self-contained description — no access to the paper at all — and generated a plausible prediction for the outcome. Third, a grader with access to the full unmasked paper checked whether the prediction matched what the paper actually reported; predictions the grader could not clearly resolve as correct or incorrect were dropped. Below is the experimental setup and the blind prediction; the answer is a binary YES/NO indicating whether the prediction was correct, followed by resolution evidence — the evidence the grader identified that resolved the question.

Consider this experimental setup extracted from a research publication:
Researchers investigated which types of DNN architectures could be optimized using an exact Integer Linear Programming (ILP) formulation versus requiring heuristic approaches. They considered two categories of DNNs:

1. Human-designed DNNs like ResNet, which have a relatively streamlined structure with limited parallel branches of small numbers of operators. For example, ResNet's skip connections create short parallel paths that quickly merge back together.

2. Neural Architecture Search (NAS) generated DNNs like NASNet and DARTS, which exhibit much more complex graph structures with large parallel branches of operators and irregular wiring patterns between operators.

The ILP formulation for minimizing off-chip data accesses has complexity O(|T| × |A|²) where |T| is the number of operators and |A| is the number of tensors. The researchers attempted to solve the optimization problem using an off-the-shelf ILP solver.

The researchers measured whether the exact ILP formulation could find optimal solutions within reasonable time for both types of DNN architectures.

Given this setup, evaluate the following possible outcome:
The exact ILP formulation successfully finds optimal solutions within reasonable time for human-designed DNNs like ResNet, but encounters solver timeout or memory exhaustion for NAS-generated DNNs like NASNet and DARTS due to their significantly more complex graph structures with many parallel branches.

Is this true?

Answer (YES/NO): YES